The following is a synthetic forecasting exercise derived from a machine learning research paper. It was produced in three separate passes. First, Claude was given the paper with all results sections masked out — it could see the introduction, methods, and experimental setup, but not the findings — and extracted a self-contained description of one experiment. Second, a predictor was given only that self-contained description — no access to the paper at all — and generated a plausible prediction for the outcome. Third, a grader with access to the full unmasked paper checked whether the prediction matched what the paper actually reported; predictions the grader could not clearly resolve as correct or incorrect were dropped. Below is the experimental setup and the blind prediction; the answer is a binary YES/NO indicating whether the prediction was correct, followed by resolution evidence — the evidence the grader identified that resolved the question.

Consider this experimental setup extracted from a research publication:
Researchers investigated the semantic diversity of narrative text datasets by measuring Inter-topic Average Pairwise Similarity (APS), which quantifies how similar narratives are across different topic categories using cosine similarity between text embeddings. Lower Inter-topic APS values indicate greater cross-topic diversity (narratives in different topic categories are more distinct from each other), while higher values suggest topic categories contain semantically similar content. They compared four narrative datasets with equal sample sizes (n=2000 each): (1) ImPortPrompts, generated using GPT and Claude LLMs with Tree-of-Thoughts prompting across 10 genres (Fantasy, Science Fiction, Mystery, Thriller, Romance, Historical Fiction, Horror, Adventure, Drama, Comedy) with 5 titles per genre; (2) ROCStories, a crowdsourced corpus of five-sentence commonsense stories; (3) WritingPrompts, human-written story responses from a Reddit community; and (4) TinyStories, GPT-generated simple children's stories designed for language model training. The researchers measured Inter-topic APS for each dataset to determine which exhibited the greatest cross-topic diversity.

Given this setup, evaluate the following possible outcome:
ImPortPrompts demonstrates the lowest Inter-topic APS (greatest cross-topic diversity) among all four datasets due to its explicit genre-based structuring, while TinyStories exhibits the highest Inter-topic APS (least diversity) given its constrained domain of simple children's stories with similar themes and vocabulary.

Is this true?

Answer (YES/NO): NO